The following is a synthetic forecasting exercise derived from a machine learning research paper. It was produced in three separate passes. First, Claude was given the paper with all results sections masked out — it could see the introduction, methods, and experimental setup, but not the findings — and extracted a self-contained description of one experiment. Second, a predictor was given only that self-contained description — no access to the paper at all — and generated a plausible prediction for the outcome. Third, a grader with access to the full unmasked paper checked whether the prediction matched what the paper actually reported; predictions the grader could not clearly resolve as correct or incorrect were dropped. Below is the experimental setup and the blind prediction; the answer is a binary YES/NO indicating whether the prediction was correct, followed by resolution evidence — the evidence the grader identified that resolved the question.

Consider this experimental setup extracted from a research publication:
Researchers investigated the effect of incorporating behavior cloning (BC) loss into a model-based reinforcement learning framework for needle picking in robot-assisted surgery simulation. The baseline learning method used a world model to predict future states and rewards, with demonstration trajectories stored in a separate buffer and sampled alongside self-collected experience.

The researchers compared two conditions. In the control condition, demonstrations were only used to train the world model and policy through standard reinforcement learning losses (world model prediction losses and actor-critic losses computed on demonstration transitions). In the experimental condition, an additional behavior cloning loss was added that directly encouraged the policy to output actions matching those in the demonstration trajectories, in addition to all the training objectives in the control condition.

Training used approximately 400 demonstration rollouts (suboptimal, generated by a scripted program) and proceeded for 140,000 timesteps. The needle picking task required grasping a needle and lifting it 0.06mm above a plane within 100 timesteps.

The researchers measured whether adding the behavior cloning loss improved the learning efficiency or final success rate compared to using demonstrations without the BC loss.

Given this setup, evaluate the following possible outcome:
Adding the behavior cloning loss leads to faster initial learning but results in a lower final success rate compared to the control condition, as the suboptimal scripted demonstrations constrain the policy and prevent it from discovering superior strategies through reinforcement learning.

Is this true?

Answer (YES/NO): NO